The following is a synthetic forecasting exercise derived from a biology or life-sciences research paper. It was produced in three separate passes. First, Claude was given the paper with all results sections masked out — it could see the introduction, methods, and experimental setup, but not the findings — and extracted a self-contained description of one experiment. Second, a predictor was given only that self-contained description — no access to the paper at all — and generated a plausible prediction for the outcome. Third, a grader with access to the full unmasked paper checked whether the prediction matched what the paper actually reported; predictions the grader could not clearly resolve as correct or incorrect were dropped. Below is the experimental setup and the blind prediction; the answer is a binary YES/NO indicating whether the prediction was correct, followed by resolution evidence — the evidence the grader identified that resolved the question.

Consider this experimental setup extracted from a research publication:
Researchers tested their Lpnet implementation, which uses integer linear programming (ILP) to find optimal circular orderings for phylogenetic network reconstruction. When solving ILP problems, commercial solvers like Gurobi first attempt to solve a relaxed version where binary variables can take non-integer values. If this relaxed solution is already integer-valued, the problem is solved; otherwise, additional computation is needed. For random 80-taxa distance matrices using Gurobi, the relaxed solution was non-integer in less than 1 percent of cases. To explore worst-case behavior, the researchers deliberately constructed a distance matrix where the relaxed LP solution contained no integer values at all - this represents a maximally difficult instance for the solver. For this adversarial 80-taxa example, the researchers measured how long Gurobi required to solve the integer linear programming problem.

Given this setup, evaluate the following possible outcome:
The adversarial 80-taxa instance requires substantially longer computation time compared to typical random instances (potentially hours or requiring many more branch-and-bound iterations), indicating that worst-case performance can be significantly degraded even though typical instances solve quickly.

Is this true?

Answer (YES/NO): YES